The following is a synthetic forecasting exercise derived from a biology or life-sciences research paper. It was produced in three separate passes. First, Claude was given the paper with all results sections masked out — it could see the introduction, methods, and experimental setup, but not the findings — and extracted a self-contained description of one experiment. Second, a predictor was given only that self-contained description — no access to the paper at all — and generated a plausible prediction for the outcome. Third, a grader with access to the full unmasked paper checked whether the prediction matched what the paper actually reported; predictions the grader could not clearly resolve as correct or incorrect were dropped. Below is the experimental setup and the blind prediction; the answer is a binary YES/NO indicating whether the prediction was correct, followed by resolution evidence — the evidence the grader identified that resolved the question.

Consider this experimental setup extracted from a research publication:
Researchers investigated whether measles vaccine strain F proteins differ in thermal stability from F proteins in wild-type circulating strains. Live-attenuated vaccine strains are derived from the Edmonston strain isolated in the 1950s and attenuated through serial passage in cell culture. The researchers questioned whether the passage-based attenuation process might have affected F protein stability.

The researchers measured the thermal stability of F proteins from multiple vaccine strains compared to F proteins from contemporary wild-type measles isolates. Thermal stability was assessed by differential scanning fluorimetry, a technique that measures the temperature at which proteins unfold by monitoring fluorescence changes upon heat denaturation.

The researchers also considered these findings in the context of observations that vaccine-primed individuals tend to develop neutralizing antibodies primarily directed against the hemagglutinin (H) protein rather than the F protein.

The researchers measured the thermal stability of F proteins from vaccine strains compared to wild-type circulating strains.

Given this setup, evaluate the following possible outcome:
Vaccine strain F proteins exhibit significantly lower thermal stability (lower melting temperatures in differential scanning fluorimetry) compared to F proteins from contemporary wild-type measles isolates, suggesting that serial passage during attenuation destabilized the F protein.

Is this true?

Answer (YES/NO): NO